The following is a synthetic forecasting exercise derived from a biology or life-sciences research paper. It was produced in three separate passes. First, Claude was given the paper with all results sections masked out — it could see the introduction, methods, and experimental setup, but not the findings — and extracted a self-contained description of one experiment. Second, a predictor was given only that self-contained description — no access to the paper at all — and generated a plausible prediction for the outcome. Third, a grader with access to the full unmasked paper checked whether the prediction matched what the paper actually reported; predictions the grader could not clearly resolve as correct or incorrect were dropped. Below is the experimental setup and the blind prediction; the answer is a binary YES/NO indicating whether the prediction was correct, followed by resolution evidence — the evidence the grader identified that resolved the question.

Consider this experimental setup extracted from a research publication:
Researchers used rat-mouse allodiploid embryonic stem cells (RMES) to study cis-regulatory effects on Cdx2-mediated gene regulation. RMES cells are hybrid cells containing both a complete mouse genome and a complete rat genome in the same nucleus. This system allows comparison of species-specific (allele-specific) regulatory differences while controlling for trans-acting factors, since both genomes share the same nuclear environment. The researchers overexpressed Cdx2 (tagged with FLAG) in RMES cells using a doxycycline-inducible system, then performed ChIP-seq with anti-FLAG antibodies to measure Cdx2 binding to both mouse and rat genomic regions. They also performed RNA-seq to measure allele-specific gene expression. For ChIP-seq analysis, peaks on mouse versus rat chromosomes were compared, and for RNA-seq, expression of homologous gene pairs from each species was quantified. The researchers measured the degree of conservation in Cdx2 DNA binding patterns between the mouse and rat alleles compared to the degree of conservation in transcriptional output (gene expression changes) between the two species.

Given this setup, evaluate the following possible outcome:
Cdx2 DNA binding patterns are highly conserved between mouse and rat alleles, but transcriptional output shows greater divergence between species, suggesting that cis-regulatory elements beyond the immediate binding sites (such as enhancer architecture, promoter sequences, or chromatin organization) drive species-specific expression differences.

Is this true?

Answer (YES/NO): NO